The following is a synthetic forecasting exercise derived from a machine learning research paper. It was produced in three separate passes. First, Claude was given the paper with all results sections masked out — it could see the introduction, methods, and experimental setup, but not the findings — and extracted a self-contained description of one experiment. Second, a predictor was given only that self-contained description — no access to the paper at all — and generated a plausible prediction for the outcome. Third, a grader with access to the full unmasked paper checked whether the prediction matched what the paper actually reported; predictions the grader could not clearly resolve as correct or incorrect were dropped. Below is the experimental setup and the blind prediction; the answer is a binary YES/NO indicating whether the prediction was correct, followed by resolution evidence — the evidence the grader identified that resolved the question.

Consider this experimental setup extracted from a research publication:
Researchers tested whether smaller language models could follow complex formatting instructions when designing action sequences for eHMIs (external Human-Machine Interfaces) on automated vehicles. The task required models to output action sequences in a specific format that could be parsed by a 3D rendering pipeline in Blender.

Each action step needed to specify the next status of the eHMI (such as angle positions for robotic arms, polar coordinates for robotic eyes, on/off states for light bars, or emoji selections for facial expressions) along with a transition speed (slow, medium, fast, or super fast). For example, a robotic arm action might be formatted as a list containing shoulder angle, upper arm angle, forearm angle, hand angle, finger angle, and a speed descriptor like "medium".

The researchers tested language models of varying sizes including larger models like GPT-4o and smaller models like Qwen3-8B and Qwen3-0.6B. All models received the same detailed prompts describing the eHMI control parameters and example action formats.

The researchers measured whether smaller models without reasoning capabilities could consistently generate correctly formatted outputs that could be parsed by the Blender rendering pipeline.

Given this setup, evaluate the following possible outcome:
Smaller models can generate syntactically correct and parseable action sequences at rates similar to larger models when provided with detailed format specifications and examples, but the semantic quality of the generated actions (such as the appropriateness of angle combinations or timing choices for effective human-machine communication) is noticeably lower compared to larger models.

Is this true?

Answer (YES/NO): NO